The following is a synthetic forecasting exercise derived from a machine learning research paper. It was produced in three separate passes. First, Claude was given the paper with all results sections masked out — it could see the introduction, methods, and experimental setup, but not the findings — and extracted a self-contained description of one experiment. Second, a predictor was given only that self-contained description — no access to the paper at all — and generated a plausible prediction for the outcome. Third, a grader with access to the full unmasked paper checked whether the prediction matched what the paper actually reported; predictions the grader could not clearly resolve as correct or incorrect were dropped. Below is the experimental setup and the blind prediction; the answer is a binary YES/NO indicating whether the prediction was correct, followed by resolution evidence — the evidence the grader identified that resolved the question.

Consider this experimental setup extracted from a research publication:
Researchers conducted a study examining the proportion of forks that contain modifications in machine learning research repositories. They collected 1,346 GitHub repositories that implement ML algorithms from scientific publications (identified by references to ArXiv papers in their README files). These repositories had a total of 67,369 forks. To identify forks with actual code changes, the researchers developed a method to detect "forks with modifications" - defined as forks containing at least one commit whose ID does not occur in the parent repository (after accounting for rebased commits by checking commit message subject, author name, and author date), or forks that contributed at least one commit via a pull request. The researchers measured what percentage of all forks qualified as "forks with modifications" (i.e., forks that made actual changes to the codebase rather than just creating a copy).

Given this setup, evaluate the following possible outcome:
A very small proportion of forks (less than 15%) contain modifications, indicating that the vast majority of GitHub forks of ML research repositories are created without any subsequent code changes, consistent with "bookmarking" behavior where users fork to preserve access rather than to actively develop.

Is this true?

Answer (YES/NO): YES